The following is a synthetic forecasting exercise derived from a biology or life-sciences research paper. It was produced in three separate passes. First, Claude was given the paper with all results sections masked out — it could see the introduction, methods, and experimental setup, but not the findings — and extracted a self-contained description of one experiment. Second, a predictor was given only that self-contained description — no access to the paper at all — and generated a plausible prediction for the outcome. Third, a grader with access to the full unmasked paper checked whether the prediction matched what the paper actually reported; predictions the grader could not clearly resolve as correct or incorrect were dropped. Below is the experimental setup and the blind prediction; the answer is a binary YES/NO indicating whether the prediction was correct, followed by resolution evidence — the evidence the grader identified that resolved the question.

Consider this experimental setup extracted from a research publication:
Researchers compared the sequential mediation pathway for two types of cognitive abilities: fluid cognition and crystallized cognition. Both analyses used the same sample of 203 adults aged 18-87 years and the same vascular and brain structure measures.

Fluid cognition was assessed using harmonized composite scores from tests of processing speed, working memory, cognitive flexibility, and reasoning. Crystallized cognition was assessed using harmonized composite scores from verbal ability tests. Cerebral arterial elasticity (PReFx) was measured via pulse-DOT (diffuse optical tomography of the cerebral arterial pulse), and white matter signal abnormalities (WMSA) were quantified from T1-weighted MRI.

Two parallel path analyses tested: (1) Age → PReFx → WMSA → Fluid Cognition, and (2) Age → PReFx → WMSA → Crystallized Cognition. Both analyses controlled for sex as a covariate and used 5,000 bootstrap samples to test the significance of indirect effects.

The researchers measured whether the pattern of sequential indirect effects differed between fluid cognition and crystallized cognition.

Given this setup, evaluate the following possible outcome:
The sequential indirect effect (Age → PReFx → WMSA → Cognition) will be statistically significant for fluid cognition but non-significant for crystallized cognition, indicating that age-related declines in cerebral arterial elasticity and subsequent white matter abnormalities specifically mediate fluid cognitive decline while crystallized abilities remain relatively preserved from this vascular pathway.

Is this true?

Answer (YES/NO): YES